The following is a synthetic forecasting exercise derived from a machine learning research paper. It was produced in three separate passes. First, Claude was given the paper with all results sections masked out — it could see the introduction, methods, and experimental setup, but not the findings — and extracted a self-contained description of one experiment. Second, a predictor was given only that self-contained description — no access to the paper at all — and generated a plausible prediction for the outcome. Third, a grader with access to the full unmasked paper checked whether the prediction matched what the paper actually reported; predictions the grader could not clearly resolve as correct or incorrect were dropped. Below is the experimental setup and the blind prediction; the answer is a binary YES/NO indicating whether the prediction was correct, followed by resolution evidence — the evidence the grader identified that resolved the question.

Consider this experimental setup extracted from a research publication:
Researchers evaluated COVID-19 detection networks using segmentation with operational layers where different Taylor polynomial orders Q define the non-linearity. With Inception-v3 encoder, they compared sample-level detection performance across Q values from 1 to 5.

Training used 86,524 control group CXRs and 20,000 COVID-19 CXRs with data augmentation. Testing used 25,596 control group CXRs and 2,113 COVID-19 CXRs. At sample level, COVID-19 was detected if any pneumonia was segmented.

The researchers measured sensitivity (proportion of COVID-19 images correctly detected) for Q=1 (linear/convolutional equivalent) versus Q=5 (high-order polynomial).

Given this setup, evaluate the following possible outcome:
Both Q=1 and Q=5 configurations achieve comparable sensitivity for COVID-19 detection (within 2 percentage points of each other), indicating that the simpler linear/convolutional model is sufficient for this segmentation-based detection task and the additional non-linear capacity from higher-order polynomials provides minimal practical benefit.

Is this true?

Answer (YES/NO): YES